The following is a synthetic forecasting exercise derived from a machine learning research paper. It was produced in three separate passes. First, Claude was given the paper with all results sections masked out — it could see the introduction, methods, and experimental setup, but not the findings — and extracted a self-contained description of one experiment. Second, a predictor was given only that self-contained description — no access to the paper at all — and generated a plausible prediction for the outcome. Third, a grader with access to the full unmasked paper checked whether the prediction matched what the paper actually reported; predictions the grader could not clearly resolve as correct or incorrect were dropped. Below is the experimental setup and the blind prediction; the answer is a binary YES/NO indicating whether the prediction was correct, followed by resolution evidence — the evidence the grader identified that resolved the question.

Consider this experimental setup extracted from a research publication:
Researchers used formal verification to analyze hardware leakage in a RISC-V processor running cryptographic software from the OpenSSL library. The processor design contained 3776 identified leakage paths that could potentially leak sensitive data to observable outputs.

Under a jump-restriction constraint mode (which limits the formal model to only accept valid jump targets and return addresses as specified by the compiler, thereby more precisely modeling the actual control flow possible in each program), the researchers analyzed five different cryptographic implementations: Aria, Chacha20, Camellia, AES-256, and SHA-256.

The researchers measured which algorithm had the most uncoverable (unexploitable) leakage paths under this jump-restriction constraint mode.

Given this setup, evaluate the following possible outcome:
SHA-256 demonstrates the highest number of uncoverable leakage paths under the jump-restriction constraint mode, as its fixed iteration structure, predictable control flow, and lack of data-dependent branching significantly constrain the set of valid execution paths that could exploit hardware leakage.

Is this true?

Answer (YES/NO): NO